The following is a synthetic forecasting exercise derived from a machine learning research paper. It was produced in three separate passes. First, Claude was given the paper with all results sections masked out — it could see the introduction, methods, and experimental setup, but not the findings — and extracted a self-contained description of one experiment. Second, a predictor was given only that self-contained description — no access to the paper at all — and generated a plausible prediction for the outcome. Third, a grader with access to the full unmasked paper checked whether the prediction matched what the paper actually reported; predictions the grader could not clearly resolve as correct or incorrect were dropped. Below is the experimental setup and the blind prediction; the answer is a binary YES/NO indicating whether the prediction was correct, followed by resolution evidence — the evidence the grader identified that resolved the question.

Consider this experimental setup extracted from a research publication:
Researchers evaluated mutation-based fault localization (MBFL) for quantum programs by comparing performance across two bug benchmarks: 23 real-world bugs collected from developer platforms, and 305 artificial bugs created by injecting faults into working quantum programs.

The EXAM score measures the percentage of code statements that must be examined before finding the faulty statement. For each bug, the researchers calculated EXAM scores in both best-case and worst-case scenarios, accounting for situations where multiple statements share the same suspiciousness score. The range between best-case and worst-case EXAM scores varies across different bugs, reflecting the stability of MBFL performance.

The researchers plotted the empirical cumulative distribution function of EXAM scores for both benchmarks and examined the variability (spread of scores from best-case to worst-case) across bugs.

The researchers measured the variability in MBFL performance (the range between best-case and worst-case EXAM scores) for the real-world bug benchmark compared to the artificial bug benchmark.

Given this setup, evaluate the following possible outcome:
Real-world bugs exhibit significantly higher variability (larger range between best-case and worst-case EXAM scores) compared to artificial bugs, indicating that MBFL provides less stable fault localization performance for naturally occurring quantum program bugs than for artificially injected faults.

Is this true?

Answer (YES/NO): YES